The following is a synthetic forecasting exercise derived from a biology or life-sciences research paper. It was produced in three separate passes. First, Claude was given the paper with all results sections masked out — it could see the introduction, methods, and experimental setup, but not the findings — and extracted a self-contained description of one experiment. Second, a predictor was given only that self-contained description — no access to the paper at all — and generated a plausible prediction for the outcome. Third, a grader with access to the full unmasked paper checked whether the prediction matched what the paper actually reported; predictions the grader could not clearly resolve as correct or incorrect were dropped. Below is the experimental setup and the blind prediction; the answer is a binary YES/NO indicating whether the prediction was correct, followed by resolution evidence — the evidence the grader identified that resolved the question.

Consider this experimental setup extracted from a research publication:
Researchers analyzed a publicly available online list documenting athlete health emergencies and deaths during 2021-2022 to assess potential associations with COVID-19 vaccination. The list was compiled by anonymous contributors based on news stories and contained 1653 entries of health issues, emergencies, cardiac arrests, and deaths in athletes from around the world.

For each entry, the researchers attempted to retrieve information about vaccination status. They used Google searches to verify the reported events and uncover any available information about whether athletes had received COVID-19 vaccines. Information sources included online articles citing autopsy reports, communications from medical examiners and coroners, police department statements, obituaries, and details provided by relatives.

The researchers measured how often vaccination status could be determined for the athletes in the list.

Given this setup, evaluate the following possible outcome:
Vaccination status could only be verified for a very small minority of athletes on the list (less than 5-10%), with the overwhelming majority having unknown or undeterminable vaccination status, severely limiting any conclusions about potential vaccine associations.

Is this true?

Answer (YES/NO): YES